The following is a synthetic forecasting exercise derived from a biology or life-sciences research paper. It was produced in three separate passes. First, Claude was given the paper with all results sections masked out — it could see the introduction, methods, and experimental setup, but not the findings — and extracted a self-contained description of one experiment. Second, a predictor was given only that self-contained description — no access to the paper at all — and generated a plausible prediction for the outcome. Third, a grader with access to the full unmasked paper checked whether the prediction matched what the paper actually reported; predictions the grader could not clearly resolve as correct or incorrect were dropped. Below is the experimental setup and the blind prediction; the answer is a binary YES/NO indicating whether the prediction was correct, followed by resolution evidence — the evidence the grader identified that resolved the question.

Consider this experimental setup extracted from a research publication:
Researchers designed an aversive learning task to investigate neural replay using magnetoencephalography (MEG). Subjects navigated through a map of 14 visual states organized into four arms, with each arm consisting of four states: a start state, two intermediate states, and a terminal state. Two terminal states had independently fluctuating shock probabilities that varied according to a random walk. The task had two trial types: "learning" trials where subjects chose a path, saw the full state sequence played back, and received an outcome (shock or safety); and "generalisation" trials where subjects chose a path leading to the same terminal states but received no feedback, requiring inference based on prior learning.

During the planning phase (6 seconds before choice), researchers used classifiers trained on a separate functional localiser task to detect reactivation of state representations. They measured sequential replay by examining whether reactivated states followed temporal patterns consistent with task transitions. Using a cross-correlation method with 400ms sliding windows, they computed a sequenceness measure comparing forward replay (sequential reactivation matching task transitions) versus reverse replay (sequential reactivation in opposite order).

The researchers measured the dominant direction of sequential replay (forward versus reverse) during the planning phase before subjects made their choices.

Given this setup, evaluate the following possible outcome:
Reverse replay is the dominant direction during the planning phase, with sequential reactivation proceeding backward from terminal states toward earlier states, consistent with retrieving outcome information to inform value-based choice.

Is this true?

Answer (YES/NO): NO